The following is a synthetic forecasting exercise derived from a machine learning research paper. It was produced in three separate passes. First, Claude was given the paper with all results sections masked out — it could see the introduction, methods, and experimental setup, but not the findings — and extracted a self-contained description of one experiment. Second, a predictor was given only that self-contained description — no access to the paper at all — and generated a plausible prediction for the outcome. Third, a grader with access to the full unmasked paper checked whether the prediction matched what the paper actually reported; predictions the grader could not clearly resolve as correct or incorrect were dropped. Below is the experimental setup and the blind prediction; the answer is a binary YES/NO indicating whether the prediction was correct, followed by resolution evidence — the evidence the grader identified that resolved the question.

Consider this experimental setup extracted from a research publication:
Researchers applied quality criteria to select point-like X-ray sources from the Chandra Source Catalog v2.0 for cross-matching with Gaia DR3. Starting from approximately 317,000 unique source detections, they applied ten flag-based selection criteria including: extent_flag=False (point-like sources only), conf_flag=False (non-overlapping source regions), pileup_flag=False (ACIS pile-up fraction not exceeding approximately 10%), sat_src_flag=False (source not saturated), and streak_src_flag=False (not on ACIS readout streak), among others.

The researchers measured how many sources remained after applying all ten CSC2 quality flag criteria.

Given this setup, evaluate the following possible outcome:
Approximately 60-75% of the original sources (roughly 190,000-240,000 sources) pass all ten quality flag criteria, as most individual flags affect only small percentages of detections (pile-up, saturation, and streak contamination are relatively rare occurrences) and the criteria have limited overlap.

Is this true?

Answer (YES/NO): NO